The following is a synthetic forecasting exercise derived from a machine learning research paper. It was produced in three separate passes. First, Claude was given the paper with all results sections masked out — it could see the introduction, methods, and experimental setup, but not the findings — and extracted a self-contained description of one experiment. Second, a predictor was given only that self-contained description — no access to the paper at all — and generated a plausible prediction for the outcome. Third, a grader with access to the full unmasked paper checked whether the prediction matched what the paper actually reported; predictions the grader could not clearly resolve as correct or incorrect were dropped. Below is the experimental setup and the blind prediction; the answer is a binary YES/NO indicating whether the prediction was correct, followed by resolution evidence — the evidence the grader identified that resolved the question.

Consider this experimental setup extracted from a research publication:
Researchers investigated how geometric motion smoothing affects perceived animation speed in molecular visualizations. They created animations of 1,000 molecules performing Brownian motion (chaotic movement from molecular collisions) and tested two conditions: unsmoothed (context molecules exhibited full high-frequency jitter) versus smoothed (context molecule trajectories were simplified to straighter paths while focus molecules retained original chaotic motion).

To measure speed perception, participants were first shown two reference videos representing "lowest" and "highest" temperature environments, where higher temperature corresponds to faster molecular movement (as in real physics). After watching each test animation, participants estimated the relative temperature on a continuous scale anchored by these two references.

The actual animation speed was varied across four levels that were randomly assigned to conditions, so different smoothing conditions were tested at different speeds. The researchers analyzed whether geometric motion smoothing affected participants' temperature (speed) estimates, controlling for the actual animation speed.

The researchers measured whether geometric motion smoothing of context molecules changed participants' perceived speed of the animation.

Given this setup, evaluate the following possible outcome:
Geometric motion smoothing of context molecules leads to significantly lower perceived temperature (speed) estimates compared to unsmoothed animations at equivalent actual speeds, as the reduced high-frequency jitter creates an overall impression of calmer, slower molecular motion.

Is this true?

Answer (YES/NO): YES